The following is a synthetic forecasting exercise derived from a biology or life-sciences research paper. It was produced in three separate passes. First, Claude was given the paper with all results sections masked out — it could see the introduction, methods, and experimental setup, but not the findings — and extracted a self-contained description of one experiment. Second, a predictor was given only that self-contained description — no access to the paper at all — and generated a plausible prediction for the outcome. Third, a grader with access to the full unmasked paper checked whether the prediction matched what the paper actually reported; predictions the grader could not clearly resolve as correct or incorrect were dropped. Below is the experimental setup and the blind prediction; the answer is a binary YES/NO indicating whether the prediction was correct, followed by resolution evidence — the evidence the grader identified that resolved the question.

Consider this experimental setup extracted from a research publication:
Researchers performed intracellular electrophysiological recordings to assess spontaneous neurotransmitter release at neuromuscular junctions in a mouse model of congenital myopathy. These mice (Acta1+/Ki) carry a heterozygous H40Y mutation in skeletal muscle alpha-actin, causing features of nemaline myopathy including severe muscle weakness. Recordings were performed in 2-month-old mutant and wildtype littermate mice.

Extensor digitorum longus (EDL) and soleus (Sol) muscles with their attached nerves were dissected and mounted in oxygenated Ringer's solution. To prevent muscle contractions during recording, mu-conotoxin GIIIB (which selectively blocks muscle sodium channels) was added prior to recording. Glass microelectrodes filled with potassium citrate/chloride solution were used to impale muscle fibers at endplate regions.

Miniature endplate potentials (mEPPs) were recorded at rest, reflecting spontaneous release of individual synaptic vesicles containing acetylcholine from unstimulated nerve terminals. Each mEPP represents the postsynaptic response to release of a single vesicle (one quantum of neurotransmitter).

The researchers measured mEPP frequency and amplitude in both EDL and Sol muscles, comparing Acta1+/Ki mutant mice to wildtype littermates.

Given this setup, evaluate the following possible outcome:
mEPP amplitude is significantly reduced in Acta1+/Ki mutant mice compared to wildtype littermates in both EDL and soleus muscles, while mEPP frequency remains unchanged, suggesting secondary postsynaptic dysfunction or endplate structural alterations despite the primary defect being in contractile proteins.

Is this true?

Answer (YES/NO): NO